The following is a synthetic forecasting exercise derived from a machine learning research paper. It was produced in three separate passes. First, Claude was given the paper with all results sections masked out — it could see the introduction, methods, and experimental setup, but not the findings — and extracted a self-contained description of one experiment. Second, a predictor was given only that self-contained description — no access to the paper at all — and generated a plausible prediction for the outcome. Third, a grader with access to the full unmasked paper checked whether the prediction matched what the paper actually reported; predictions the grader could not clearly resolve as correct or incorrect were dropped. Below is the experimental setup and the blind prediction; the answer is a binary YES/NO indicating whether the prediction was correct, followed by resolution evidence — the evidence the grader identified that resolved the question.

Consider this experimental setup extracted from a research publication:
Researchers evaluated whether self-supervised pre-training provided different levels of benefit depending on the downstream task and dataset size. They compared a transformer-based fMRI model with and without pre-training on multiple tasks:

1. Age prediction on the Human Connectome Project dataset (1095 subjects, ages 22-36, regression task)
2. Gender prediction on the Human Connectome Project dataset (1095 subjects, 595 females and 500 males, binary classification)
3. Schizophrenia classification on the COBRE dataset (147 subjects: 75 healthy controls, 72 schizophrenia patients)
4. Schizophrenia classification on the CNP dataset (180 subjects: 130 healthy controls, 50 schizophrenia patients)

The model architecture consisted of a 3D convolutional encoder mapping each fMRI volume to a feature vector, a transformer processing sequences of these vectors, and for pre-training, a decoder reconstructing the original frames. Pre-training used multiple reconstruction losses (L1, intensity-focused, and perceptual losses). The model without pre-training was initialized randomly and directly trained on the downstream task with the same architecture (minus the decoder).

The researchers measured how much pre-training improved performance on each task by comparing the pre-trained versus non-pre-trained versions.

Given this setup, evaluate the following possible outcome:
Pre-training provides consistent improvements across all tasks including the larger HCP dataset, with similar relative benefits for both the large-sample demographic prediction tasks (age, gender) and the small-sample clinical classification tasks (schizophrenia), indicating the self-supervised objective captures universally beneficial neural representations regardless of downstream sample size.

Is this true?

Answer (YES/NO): NO